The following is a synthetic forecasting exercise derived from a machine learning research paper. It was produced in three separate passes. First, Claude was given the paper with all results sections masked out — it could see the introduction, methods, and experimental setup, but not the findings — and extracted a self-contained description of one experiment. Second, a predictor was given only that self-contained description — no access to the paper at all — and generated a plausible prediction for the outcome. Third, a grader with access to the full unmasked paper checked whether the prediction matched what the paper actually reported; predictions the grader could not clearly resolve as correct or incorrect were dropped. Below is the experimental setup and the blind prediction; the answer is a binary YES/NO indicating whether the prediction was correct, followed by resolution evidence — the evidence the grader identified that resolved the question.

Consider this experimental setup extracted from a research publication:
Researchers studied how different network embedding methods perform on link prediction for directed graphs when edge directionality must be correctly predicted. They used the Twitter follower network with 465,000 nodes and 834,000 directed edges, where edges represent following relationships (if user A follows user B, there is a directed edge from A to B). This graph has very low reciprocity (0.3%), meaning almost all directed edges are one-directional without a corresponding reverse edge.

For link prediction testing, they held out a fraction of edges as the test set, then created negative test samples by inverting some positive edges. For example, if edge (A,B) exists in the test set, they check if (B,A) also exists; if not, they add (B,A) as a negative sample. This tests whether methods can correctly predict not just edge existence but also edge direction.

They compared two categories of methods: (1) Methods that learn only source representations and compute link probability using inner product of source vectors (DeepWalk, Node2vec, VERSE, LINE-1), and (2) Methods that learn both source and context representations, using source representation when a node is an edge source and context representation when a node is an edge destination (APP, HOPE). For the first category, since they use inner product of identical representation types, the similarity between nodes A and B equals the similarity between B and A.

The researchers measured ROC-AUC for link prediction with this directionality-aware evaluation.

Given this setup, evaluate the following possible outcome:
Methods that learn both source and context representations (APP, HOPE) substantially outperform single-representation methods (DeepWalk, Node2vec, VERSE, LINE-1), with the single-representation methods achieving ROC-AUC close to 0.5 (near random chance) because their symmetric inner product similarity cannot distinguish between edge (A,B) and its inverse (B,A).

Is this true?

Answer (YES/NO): NO